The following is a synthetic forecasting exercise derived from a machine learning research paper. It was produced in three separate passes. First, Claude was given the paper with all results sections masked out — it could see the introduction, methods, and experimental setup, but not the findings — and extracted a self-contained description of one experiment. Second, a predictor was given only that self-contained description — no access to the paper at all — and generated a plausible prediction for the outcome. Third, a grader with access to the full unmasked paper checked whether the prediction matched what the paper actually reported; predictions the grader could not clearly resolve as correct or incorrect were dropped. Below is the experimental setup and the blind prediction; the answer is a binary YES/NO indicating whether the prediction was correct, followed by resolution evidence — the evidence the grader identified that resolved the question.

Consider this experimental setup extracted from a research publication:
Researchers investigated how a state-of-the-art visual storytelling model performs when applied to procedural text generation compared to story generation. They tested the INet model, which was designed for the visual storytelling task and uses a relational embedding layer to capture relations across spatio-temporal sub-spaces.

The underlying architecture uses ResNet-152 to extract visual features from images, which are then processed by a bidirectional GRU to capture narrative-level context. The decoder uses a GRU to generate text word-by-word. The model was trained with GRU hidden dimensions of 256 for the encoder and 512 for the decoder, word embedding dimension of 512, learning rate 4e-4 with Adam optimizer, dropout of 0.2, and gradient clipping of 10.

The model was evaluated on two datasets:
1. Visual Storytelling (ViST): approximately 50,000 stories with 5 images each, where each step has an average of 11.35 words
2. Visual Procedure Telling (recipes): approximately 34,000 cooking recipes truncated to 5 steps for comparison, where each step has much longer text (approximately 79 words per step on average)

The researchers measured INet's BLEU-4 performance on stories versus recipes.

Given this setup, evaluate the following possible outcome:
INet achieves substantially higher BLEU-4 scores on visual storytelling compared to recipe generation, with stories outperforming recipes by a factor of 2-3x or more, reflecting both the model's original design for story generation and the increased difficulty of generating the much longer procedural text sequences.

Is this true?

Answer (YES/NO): YES